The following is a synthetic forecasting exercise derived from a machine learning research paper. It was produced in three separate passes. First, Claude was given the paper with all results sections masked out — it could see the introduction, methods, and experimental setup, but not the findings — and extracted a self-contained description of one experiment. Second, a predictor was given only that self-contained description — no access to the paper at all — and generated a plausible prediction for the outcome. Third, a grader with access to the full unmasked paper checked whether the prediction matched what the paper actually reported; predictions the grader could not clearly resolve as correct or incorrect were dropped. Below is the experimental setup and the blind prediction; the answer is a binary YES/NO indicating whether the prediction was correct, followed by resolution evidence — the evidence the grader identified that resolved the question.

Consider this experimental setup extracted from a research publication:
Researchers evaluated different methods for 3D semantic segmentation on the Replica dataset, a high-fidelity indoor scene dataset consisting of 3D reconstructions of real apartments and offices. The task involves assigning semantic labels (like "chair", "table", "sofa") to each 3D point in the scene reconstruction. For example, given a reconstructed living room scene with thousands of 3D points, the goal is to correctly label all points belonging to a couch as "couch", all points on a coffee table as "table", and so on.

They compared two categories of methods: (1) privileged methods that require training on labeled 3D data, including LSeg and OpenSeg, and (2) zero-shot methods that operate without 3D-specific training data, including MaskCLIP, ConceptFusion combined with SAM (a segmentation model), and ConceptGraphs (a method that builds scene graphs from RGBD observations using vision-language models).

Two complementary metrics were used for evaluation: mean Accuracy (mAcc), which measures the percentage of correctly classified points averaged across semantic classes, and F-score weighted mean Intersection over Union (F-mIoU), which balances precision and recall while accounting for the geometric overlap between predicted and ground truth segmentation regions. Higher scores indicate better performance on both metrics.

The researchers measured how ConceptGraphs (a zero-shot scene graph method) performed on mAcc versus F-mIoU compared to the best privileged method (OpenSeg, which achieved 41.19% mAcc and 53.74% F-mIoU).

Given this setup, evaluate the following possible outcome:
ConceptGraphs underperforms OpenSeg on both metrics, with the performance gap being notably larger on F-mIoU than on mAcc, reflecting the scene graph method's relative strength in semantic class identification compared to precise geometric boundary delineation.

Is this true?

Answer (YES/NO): YES